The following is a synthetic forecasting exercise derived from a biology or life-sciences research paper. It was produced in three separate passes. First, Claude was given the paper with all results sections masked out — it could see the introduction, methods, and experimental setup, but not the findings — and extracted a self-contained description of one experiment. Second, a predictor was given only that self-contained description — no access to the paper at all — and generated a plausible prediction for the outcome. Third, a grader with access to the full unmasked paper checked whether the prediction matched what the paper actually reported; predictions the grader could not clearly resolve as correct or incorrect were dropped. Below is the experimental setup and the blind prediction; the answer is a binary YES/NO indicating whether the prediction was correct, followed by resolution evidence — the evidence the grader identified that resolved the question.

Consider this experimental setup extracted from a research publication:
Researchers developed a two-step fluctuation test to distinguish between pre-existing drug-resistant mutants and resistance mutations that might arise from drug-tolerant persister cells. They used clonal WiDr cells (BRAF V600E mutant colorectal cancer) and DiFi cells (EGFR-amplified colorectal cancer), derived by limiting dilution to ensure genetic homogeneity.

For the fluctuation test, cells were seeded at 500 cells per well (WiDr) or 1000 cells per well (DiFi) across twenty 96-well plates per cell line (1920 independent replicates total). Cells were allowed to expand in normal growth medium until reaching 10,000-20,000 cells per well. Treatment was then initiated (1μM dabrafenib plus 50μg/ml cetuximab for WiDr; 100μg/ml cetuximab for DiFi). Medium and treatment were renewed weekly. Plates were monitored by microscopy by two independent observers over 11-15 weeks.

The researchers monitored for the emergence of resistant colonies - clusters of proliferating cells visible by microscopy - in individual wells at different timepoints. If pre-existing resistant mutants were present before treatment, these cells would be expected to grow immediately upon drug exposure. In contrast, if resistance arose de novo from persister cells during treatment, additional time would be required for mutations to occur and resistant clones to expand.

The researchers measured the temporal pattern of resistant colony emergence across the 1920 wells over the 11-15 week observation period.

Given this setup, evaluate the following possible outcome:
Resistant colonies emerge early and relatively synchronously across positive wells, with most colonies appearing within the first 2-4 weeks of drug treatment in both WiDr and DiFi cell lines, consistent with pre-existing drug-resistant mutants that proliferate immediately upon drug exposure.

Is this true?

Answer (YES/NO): NO